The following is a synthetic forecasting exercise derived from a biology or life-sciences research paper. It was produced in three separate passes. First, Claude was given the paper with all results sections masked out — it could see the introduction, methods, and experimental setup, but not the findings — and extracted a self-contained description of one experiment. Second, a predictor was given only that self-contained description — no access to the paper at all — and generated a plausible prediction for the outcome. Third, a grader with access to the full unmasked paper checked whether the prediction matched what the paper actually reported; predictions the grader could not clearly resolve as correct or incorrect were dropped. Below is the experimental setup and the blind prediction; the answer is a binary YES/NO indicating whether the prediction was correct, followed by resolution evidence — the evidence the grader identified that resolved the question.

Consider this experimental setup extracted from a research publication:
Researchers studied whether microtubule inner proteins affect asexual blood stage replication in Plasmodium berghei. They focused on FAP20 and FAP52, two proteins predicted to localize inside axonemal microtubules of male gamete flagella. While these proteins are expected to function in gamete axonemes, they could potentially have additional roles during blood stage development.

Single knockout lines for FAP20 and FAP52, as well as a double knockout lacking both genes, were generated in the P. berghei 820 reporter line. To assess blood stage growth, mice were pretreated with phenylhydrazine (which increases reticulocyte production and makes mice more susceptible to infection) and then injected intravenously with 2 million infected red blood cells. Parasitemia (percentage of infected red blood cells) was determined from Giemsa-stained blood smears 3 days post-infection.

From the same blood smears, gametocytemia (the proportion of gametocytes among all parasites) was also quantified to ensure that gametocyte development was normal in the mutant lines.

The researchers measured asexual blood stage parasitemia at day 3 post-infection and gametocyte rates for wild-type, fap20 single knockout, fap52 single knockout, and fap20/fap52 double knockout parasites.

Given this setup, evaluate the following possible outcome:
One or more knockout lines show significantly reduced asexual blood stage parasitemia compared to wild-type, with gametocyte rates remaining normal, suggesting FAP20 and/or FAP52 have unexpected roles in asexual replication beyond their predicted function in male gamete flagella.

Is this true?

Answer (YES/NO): NO